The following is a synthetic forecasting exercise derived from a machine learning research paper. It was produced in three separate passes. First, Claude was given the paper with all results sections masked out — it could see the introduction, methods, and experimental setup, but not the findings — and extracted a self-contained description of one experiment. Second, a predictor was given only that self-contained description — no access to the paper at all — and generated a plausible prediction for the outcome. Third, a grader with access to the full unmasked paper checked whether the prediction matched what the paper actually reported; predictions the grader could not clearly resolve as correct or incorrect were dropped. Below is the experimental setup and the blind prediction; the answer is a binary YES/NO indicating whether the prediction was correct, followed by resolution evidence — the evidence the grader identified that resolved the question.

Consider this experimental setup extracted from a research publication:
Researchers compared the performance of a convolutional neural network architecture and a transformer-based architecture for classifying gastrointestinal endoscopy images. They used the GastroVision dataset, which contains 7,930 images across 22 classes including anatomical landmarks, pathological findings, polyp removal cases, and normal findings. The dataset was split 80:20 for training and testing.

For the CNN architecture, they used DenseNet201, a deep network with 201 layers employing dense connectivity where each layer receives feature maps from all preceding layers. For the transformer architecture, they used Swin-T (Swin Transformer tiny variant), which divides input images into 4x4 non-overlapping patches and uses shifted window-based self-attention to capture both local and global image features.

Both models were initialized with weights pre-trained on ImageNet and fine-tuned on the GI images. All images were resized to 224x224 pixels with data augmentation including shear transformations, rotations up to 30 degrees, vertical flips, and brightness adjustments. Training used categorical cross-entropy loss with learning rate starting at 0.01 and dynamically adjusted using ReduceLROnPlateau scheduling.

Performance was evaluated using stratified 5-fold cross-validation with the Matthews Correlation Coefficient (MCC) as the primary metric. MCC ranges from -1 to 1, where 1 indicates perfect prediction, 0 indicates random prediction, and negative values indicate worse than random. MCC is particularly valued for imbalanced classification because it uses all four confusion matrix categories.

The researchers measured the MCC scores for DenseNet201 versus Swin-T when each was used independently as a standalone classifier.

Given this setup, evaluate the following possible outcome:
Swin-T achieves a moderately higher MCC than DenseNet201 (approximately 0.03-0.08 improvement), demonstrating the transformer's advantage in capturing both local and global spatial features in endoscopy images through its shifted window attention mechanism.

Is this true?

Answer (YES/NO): NO